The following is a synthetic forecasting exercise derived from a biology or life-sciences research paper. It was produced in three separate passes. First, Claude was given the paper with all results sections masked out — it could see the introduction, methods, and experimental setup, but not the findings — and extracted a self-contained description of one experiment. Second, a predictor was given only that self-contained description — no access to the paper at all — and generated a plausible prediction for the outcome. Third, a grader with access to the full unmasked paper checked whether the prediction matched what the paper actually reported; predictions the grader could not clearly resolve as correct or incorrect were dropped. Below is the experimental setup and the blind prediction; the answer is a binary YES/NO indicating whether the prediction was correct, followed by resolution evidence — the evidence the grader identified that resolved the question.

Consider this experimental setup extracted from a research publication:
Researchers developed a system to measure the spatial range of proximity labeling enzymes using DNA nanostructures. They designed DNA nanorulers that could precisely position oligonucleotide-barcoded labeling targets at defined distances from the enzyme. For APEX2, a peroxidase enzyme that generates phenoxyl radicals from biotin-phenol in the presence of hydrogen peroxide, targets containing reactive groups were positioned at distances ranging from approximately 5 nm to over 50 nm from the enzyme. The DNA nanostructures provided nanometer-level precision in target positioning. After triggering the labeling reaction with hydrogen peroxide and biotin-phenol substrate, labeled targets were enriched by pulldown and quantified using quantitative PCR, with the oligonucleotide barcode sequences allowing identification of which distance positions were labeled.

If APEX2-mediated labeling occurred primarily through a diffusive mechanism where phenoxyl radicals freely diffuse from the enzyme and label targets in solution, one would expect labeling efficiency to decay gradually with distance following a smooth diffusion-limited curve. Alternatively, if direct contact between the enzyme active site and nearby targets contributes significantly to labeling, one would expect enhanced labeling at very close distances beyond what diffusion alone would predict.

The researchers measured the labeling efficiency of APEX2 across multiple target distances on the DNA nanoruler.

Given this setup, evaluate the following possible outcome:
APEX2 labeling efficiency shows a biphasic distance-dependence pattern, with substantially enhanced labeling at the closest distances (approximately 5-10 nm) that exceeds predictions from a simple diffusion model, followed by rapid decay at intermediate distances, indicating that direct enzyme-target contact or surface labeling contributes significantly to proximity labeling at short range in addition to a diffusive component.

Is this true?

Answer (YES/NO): YES